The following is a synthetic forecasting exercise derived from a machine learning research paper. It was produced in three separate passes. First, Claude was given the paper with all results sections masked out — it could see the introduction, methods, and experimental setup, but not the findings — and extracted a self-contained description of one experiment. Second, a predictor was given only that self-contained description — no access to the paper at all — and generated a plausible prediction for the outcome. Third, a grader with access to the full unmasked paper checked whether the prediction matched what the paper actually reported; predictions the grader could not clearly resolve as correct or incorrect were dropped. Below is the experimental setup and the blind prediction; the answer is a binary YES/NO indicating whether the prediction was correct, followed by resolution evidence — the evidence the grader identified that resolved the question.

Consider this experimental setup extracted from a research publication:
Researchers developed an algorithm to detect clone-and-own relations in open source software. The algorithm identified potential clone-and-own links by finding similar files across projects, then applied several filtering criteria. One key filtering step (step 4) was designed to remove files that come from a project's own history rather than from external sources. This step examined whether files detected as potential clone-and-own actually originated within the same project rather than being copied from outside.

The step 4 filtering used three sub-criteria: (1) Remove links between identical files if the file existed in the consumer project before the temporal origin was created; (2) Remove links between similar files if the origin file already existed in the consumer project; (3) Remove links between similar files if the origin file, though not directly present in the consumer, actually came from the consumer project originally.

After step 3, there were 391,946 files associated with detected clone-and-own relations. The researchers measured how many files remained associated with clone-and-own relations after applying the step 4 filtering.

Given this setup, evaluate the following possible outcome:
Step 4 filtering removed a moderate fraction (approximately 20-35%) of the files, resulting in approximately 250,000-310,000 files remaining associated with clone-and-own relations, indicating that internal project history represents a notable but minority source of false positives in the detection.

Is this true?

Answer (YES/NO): NO